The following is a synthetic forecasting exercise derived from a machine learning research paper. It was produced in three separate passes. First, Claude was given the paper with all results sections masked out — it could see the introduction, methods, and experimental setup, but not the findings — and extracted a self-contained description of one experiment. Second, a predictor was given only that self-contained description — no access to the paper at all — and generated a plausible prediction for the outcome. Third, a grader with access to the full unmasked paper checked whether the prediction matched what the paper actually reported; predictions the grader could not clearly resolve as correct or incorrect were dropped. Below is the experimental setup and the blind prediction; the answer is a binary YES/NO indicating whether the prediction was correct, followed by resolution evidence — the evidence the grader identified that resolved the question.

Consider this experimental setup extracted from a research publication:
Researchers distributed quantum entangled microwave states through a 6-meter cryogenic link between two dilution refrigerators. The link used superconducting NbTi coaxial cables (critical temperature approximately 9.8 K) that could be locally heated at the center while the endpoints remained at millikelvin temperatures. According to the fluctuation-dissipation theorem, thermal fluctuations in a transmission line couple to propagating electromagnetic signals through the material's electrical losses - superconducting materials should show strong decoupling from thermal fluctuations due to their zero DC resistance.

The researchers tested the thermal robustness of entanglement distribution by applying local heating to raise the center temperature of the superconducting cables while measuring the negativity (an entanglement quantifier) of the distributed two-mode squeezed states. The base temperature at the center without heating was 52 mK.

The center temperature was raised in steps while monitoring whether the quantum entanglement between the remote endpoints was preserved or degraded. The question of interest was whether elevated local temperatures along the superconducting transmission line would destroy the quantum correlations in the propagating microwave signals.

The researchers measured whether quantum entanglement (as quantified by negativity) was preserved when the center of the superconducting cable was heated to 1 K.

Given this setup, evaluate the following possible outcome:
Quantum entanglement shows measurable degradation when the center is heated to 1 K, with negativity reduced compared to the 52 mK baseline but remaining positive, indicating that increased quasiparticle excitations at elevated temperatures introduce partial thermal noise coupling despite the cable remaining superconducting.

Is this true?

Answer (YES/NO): NO